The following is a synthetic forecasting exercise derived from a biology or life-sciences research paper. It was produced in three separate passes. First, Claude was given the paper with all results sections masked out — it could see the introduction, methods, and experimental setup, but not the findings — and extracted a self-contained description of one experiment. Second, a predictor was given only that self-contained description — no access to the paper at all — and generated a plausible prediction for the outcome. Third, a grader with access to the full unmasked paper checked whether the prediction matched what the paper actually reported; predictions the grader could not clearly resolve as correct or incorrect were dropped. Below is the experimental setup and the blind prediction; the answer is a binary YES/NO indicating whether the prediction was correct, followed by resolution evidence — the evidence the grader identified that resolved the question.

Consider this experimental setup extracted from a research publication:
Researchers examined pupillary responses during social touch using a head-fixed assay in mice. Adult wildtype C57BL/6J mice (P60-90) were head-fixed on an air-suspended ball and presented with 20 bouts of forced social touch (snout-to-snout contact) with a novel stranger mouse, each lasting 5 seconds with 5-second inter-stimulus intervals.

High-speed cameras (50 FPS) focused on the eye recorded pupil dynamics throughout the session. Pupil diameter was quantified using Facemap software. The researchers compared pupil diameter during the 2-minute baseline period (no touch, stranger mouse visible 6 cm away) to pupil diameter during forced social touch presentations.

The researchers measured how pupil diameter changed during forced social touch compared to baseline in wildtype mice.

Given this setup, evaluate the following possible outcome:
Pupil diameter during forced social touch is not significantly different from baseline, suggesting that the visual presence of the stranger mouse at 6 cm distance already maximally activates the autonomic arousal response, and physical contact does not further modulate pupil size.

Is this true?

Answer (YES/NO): NO